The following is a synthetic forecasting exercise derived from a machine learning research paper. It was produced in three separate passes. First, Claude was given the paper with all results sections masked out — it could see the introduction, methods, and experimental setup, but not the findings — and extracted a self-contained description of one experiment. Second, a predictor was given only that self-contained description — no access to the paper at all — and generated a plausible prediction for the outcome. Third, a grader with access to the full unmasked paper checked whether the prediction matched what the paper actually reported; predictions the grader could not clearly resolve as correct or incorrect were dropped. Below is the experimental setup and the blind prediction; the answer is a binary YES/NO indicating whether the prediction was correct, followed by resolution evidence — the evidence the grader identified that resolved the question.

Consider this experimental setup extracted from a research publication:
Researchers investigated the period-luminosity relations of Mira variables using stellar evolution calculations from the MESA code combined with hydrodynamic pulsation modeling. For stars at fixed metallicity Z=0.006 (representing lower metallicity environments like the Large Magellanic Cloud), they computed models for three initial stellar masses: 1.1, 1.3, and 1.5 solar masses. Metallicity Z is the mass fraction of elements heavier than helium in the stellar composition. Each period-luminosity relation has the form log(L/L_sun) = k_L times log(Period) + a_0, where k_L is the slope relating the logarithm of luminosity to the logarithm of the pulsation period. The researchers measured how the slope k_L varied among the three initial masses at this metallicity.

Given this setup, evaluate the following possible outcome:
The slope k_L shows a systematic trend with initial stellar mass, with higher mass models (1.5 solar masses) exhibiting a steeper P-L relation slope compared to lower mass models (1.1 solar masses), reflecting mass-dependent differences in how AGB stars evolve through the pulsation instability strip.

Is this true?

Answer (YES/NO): NO